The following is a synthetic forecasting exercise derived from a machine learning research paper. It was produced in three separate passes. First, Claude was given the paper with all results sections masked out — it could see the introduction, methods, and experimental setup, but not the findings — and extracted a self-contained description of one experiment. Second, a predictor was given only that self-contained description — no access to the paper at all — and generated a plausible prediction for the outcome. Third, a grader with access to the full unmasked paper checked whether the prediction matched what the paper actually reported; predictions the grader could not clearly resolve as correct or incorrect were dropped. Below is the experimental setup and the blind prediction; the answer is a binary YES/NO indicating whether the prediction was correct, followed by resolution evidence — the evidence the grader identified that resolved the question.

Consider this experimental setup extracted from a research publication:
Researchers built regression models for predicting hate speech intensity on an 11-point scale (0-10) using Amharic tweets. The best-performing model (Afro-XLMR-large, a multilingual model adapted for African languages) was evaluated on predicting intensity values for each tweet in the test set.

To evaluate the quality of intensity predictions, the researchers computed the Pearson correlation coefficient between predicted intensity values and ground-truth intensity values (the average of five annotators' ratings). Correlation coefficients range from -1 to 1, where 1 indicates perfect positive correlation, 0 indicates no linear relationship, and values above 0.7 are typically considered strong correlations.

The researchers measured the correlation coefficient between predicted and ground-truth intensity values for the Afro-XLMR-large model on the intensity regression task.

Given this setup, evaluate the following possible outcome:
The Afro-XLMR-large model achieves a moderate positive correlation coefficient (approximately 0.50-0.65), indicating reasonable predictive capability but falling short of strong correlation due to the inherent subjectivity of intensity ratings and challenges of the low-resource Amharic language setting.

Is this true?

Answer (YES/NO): NO